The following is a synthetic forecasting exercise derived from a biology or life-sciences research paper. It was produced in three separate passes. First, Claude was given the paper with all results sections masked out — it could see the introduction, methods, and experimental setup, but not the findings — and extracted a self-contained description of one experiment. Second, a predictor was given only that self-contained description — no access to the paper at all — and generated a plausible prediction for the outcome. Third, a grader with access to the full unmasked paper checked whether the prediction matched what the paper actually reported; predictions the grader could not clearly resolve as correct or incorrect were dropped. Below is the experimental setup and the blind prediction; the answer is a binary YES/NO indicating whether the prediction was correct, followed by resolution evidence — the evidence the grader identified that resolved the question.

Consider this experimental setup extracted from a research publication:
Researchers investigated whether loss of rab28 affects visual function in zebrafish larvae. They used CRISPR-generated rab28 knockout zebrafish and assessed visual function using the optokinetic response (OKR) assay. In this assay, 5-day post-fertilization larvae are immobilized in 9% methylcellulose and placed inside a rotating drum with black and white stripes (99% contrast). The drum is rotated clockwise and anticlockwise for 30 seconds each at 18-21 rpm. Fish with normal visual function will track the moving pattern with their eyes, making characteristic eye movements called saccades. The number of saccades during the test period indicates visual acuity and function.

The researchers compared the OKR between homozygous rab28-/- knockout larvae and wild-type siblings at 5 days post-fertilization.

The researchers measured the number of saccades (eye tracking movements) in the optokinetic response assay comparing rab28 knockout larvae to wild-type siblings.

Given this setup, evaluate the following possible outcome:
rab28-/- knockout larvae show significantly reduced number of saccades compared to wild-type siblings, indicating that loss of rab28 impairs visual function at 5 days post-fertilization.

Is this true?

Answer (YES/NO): NO